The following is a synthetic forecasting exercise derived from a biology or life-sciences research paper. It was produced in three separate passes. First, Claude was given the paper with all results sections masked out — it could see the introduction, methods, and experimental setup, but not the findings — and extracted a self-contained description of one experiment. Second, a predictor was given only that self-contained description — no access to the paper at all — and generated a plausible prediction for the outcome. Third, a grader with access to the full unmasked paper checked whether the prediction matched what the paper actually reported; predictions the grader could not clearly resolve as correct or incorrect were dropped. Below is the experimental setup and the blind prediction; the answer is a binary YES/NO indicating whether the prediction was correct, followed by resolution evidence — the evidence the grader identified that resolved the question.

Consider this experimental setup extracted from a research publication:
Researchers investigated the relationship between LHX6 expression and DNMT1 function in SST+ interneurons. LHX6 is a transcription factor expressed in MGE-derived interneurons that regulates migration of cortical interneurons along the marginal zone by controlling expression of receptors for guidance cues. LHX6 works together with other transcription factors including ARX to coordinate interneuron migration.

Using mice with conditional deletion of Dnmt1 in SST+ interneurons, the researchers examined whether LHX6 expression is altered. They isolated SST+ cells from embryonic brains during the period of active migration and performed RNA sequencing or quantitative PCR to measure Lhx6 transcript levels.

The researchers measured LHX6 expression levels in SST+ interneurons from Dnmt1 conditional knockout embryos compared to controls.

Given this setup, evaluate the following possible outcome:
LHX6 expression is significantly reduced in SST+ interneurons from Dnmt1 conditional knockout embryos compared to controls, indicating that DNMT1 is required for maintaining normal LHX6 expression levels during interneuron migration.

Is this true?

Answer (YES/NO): NO